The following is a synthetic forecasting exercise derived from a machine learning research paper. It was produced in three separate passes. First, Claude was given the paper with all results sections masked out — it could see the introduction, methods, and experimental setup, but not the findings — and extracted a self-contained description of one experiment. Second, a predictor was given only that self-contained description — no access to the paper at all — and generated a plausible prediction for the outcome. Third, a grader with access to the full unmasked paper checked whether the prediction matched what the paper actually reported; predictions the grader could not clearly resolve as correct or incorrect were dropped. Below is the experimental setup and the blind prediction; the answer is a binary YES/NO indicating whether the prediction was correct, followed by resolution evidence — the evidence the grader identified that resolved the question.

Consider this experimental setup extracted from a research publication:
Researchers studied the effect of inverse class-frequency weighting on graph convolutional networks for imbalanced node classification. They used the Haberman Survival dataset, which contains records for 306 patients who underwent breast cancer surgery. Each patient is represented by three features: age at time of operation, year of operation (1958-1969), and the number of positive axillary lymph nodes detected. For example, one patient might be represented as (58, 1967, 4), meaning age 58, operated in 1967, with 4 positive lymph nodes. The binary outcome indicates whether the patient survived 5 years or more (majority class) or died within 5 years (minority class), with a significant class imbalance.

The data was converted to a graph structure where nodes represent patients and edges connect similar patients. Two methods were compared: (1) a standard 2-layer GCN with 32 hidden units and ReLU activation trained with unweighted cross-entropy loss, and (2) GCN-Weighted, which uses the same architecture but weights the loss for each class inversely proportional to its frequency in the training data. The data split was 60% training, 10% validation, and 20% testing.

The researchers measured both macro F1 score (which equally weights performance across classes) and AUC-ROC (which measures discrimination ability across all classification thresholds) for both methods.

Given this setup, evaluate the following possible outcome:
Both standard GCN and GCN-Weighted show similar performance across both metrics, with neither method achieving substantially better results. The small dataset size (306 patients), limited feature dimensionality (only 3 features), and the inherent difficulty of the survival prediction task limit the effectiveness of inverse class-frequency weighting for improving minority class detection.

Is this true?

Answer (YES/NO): NO